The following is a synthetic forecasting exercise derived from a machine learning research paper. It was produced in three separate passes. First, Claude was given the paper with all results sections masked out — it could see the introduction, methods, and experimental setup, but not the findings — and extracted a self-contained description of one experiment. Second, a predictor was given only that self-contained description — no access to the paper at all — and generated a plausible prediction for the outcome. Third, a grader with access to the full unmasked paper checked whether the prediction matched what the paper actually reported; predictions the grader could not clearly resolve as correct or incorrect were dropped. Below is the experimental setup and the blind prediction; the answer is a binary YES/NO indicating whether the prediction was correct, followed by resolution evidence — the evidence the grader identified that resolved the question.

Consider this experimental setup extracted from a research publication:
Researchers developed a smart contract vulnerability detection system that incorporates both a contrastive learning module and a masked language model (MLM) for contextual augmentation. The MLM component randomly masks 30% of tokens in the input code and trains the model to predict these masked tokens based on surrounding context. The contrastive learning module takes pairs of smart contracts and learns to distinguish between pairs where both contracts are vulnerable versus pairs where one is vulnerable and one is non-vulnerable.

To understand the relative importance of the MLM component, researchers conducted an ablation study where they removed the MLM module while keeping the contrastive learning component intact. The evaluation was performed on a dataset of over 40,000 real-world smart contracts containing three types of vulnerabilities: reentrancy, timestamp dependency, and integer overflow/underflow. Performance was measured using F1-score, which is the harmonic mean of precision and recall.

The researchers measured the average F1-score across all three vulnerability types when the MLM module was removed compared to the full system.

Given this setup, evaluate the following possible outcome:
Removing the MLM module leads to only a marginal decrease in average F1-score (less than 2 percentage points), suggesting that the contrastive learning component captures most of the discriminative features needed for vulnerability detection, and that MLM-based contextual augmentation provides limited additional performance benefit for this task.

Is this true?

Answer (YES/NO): NO